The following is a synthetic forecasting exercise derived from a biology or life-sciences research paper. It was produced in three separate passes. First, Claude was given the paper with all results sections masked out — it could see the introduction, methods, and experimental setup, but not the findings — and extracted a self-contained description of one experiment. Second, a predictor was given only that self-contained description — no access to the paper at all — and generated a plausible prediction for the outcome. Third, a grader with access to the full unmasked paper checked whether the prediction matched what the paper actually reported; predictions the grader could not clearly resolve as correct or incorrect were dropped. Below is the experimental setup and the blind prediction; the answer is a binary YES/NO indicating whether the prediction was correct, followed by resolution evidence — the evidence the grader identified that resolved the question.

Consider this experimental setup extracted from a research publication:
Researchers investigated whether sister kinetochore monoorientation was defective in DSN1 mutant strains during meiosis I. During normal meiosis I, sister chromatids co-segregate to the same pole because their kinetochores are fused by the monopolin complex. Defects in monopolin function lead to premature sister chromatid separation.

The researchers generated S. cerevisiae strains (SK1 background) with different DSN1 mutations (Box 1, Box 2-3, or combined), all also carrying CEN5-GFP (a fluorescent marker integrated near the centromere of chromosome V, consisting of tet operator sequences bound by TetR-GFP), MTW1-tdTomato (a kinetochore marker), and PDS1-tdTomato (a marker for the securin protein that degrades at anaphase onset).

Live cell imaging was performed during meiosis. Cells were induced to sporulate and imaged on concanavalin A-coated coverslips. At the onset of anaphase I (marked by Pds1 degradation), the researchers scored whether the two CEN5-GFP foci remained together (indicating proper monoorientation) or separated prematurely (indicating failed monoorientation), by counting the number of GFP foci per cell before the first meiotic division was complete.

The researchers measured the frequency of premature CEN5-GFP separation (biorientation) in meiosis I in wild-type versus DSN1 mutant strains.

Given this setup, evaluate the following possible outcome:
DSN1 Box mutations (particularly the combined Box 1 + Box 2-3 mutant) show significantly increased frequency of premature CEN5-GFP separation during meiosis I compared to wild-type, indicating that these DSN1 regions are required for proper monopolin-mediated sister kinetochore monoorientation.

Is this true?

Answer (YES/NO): NO